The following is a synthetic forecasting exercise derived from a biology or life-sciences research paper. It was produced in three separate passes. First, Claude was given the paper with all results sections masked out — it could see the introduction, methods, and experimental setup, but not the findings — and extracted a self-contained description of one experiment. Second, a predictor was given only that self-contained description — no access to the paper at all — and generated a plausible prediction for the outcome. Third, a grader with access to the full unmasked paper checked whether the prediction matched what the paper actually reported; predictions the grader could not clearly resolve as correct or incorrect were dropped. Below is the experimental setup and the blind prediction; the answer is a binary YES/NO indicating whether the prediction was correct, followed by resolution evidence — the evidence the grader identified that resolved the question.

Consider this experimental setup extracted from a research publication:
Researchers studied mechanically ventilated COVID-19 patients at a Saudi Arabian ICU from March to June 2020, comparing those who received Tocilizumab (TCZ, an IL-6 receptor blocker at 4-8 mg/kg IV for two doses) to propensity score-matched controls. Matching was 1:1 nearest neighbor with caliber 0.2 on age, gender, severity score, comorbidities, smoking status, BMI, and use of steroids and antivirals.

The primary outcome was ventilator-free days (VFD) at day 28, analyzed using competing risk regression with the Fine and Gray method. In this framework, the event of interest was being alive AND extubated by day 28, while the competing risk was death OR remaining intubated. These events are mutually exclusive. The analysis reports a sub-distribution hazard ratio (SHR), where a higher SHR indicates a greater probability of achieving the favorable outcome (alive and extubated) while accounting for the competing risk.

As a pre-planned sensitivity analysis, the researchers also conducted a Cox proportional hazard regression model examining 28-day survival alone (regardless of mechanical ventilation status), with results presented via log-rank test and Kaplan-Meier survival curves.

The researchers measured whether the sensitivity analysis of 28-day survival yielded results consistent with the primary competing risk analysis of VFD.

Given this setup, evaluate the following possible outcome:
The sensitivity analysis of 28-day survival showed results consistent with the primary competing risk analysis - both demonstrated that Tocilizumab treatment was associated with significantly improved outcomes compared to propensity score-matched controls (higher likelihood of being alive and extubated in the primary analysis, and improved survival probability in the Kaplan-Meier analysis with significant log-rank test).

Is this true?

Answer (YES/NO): YES